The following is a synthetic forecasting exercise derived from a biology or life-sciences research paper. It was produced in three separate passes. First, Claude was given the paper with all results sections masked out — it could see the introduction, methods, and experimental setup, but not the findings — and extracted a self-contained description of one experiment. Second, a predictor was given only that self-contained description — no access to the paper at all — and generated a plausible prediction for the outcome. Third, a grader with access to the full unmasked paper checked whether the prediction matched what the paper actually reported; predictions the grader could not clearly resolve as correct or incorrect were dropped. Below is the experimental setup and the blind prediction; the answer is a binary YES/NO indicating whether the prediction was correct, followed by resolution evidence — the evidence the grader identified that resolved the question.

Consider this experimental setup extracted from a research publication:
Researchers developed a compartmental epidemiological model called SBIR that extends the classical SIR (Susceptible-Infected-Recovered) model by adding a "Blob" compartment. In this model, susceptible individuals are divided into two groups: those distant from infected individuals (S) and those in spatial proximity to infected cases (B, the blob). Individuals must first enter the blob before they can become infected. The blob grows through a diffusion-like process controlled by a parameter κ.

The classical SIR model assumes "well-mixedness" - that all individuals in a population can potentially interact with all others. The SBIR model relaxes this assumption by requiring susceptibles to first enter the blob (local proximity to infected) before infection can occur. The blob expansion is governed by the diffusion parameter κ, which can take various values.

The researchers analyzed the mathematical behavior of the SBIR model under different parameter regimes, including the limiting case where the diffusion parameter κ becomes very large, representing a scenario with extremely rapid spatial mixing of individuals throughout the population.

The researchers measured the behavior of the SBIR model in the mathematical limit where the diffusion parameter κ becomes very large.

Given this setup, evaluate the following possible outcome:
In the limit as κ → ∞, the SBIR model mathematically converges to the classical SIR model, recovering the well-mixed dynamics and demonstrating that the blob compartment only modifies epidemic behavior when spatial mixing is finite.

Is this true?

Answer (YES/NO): YES